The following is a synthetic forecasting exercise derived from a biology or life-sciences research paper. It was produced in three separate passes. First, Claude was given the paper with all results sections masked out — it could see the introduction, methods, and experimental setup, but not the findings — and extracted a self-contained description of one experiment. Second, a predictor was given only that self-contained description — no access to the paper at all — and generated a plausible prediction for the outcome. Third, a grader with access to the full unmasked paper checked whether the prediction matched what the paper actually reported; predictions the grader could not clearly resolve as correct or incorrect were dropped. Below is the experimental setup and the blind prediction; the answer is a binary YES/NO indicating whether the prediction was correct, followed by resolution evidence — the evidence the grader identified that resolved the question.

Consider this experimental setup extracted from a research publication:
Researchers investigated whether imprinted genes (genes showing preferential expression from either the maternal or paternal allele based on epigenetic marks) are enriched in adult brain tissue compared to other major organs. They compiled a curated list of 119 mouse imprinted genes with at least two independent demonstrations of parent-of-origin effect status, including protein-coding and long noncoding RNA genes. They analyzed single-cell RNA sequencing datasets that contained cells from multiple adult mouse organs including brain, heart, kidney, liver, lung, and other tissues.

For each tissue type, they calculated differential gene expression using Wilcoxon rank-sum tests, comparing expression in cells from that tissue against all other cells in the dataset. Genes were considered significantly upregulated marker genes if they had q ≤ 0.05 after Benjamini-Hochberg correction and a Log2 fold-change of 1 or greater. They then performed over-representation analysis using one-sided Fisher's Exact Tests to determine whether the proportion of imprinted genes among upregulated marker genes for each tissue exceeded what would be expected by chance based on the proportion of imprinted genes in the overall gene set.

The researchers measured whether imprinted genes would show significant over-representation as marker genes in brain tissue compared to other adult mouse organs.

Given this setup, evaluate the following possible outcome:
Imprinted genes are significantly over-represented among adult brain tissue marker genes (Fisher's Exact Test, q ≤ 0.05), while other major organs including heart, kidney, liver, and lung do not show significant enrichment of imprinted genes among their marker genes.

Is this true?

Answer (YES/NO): YES